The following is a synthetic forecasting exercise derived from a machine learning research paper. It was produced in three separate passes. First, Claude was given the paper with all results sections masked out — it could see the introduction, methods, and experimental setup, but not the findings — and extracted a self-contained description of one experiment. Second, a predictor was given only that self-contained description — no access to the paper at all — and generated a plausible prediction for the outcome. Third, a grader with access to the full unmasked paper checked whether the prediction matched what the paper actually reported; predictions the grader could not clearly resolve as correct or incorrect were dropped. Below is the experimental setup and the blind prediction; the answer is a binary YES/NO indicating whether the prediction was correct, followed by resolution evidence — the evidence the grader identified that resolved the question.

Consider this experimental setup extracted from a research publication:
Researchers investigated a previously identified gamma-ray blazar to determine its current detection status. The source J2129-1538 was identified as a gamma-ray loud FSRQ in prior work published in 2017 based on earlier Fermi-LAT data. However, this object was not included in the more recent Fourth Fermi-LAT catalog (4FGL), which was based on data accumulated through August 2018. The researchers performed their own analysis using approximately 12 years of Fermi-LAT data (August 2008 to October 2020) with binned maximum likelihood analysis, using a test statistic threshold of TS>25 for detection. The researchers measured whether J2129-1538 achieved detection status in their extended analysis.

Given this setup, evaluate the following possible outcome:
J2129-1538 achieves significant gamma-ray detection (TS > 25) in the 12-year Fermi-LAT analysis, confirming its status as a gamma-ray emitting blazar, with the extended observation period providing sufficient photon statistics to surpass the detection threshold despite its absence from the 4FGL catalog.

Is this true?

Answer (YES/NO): NO